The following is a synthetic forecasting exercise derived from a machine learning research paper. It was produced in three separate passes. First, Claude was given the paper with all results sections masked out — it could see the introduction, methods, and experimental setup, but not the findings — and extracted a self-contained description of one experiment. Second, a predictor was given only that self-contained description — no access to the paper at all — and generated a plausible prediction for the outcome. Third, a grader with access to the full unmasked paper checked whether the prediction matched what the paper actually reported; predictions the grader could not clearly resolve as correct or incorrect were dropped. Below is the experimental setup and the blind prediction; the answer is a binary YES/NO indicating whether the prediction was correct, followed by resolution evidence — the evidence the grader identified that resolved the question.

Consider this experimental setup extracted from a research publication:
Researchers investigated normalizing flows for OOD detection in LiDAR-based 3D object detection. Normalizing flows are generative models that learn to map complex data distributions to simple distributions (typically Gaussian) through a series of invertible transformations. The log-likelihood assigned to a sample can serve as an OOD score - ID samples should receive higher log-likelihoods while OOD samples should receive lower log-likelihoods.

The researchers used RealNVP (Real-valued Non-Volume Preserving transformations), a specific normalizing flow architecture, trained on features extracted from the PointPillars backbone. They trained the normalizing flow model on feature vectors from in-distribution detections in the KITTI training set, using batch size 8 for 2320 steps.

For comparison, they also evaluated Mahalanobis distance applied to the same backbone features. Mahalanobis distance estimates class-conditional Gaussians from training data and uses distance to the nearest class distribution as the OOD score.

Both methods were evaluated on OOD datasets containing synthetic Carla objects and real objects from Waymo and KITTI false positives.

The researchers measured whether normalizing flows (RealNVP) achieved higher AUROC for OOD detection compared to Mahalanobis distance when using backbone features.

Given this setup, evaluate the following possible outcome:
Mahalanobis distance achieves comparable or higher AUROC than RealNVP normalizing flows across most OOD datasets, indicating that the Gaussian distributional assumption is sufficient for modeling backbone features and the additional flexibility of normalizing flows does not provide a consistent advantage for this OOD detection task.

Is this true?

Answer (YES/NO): NO